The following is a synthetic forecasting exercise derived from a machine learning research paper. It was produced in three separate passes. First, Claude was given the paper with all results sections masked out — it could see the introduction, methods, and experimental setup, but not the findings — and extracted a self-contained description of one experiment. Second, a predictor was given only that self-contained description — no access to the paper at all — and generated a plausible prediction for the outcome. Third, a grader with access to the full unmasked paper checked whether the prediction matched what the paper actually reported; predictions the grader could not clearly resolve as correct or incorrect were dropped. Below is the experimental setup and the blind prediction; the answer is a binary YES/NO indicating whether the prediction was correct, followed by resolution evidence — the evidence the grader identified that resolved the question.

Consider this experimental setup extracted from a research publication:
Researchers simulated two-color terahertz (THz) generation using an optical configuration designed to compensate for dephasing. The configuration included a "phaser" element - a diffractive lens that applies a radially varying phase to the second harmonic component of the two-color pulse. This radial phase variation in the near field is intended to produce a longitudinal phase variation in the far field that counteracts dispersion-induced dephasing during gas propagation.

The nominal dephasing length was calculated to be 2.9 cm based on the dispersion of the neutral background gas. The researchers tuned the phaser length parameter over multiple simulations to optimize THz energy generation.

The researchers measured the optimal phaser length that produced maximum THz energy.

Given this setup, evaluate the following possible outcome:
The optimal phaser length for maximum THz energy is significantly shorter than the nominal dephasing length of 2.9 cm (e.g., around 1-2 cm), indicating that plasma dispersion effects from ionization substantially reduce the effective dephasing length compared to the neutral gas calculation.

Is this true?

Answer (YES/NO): NO